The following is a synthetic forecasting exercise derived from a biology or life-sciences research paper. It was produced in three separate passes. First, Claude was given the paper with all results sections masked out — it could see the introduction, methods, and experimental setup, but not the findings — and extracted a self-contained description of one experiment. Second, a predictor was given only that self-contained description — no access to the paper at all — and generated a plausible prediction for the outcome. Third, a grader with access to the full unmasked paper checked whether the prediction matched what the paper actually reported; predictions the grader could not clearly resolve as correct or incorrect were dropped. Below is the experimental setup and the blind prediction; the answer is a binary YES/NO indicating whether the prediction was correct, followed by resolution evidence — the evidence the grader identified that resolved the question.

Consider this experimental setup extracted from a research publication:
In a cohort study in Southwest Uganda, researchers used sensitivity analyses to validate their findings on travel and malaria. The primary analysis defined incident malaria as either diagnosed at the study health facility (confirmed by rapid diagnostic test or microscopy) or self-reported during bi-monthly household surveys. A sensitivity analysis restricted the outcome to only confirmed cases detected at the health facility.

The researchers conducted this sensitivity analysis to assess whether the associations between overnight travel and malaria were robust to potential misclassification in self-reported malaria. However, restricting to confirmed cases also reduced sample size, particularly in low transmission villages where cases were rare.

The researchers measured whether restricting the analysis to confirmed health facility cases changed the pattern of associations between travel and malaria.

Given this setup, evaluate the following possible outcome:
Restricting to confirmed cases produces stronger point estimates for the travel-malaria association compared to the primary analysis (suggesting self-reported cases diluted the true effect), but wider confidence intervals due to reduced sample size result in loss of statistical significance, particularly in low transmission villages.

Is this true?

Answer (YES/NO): NO